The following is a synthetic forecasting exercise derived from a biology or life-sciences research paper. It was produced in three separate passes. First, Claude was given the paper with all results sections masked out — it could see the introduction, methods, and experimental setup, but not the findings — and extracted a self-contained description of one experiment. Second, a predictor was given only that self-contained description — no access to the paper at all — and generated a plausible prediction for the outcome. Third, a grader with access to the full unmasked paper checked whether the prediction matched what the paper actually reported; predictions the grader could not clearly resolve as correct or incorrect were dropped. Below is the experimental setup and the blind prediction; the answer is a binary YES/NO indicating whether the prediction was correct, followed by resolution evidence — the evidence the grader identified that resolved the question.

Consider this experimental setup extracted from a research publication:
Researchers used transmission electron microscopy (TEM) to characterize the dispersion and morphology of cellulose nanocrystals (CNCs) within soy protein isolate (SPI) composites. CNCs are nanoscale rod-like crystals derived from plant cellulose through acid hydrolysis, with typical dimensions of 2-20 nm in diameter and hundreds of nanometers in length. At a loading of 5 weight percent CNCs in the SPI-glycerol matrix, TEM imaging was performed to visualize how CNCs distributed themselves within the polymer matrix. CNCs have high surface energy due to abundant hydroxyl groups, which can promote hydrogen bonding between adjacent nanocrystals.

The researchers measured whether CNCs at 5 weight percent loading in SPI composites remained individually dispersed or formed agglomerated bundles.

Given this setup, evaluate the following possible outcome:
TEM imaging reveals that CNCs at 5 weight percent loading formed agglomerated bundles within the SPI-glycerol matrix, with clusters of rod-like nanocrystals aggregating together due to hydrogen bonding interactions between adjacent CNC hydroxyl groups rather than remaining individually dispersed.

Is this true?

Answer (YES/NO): YES